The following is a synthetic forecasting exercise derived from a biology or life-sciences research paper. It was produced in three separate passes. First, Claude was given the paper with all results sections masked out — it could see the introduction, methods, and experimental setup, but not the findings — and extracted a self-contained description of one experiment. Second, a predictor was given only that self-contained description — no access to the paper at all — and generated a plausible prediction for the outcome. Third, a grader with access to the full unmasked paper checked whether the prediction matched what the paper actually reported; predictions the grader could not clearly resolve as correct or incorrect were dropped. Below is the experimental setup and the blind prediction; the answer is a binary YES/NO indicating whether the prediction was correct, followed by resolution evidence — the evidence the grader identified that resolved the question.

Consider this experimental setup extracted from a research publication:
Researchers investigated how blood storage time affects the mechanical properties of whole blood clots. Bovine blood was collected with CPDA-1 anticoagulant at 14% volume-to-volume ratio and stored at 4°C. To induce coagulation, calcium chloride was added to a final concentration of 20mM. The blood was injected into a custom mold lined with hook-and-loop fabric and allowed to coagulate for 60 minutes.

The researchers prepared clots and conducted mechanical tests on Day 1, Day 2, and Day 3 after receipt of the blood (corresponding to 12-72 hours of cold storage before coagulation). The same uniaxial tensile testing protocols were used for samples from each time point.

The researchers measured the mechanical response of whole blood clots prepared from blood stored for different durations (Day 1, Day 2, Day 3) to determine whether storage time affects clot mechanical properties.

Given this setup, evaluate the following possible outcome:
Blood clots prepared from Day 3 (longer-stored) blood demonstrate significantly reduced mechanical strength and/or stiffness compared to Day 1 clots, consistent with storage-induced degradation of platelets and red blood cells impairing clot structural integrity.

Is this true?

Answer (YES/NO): NO